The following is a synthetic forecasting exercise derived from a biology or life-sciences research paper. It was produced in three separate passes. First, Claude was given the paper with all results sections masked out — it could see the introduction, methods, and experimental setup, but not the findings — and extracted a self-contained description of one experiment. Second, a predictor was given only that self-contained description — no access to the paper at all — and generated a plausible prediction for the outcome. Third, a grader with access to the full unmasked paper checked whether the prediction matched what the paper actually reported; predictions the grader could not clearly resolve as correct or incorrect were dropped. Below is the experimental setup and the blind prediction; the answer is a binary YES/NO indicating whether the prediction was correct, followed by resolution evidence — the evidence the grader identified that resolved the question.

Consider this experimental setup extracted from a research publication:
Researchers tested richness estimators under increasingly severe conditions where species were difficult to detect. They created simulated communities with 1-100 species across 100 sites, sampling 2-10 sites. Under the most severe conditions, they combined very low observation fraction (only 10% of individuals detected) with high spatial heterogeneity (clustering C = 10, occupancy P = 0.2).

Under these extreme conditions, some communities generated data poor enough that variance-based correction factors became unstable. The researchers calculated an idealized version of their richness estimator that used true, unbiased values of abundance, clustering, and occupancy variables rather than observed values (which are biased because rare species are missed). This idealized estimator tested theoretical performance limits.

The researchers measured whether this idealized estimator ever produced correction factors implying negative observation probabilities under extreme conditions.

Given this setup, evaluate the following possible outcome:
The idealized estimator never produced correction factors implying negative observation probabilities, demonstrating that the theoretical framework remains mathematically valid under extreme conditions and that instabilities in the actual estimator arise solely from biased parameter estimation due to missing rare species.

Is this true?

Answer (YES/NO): NO